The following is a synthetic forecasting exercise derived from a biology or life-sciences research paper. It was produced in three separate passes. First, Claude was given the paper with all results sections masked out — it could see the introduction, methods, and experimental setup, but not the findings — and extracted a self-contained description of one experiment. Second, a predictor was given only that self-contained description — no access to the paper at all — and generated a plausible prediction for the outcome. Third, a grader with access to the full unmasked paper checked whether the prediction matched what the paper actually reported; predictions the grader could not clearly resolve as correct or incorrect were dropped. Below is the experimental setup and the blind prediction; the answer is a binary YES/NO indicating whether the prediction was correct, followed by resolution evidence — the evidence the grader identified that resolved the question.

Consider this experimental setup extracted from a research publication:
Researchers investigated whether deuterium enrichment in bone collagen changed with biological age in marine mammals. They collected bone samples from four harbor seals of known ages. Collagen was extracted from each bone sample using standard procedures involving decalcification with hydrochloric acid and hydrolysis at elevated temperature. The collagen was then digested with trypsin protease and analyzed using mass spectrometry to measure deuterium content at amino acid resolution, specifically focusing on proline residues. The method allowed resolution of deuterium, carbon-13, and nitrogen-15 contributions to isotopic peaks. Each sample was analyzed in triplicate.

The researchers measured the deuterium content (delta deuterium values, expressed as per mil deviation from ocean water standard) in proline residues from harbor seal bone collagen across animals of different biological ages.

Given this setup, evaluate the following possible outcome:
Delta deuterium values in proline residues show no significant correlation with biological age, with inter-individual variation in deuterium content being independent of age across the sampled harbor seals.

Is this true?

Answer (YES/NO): NO